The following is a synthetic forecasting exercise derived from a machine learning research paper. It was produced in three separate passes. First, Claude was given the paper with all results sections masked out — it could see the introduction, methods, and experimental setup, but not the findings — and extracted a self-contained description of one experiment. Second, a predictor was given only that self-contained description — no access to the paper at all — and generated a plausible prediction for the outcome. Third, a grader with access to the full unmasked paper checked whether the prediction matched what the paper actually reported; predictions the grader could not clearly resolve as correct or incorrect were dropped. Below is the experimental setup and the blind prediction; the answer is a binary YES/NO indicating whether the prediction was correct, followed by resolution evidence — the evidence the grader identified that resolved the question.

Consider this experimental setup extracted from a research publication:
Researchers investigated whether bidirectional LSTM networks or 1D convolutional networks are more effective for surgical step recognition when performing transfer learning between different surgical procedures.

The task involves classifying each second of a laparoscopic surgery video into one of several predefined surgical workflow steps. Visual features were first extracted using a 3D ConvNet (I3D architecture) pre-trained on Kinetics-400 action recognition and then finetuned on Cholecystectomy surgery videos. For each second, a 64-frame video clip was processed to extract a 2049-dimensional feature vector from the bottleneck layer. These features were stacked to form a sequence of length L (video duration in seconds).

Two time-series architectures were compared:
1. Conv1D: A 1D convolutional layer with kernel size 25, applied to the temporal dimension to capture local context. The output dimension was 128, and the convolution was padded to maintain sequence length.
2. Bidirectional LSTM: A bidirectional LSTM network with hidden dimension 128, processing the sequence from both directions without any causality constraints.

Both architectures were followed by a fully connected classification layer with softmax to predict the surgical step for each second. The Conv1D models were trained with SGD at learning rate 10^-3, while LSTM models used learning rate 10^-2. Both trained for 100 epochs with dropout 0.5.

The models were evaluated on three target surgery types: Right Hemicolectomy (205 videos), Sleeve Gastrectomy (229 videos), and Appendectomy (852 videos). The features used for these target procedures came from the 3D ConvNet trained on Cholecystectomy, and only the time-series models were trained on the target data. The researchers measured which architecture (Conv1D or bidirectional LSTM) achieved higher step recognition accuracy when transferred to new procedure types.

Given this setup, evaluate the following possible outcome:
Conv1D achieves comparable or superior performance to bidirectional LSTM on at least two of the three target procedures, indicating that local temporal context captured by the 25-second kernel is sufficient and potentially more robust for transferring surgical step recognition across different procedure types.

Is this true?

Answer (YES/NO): NO